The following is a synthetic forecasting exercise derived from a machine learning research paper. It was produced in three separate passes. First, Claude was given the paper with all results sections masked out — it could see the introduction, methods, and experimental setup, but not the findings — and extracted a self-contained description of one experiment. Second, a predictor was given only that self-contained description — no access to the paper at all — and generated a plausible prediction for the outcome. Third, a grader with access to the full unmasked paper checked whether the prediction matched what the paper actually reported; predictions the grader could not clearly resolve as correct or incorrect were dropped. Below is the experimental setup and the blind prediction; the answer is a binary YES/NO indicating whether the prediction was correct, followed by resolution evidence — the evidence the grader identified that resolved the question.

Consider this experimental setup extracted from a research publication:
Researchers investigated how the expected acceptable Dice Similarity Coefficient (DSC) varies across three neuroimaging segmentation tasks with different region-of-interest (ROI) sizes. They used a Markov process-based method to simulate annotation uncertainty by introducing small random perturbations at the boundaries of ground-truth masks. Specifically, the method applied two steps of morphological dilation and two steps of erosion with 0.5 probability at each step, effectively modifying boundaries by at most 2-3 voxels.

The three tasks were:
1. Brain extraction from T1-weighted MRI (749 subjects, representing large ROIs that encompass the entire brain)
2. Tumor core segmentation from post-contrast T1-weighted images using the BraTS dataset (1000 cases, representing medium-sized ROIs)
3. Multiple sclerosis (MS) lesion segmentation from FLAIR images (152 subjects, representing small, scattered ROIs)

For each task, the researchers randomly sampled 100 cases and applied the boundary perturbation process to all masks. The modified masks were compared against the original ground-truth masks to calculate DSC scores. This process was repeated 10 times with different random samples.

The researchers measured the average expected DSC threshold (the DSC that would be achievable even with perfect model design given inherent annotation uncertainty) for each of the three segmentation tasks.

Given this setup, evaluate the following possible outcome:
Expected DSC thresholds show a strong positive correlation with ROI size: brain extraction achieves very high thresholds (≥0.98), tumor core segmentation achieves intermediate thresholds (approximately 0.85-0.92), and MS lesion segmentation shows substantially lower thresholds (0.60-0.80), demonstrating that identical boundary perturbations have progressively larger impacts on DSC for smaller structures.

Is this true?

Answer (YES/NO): NO